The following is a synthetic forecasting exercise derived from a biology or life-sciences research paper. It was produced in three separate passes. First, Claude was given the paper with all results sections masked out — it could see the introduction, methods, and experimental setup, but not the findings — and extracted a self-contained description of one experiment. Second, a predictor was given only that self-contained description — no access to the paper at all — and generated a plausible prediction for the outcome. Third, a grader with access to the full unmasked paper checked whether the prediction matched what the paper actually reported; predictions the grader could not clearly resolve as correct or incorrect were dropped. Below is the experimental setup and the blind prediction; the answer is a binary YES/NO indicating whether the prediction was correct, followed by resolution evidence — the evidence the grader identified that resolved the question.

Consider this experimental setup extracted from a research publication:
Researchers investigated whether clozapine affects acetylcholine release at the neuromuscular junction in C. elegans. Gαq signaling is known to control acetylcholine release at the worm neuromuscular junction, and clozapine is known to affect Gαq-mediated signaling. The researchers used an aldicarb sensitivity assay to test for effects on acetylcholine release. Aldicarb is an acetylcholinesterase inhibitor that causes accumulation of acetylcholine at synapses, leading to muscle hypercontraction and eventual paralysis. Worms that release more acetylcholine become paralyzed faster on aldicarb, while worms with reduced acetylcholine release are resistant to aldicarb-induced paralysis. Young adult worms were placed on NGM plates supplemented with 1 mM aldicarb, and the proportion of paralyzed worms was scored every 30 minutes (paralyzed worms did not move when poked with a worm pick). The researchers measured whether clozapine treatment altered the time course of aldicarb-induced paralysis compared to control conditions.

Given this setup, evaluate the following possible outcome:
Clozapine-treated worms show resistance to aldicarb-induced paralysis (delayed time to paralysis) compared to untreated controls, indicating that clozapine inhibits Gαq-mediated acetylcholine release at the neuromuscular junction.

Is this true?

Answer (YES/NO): NO